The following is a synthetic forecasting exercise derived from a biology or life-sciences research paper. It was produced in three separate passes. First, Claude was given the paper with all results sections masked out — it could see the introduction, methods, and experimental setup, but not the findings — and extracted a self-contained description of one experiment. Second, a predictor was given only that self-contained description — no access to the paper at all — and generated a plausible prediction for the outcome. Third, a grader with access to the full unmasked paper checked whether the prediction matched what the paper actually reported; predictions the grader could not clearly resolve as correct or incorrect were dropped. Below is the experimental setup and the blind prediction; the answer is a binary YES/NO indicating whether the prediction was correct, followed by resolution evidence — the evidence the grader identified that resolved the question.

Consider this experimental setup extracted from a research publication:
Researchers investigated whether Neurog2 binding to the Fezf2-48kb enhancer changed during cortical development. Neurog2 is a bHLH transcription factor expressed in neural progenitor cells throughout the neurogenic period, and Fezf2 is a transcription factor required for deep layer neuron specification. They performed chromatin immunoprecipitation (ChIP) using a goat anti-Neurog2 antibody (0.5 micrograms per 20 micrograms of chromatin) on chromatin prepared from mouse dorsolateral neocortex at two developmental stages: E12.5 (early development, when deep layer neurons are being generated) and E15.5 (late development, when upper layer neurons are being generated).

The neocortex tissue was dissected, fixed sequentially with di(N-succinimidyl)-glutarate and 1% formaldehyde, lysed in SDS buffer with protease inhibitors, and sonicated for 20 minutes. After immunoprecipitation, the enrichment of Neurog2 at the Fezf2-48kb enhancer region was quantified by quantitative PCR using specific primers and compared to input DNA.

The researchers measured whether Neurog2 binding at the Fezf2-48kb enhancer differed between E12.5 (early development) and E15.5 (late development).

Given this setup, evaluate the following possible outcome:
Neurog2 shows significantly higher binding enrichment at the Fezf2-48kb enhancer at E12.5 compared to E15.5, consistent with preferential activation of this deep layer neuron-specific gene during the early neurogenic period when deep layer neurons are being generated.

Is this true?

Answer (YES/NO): NO